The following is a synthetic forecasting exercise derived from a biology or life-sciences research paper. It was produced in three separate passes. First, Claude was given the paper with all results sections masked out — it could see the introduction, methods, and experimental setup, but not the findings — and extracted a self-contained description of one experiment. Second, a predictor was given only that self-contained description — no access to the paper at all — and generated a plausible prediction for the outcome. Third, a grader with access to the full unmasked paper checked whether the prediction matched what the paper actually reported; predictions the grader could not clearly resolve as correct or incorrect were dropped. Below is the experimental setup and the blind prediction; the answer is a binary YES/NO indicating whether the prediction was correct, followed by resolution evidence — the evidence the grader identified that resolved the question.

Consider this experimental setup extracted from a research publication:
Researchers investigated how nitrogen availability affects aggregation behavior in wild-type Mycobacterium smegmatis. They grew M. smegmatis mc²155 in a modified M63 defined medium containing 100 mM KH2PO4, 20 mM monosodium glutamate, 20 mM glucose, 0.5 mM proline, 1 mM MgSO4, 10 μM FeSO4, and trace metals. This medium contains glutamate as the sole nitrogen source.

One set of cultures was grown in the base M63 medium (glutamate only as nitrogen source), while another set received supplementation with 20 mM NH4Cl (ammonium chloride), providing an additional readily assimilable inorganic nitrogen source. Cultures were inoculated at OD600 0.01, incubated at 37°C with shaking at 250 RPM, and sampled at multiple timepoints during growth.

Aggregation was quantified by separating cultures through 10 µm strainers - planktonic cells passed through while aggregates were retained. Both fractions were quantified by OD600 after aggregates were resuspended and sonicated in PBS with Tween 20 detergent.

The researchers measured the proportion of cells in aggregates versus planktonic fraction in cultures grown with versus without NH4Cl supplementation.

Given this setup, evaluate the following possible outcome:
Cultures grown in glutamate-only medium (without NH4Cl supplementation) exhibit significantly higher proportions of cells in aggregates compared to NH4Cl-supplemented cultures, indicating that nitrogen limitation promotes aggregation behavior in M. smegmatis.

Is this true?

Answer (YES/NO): YES